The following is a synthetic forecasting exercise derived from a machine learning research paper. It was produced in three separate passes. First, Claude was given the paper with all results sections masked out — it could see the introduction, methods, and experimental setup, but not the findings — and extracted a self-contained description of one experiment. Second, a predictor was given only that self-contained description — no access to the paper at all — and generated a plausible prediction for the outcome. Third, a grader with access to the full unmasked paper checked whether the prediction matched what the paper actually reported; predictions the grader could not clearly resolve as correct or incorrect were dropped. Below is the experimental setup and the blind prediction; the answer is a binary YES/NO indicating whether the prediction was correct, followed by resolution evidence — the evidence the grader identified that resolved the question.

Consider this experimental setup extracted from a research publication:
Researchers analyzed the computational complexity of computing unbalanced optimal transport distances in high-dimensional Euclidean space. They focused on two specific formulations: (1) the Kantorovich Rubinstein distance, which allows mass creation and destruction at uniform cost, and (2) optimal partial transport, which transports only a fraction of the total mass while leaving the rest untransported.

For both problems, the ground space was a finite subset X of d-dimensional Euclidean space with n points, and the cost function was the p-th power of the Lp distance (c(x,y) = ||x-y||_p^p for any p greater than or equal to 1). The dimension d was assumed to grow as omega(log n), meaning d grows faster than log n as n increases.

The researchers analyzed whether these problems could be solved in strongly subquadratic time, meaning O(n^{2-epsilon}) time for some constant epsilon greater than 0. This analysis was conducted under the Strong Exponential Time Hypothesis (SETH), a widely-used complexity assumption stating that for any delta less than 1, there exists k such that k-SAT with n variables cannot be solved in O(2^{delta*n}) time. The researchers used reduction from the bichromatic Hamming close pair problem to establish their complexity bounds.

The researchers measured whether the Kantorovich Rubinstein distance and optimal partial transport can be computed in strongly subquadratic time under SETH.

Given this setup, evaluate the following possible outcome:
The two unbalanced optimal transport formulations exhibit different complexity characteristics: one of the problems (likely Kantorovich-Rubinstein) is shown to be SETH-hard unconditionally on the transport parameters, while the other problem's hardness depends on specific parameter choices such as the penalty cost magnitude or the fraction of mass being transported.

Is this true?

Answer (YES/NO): NO